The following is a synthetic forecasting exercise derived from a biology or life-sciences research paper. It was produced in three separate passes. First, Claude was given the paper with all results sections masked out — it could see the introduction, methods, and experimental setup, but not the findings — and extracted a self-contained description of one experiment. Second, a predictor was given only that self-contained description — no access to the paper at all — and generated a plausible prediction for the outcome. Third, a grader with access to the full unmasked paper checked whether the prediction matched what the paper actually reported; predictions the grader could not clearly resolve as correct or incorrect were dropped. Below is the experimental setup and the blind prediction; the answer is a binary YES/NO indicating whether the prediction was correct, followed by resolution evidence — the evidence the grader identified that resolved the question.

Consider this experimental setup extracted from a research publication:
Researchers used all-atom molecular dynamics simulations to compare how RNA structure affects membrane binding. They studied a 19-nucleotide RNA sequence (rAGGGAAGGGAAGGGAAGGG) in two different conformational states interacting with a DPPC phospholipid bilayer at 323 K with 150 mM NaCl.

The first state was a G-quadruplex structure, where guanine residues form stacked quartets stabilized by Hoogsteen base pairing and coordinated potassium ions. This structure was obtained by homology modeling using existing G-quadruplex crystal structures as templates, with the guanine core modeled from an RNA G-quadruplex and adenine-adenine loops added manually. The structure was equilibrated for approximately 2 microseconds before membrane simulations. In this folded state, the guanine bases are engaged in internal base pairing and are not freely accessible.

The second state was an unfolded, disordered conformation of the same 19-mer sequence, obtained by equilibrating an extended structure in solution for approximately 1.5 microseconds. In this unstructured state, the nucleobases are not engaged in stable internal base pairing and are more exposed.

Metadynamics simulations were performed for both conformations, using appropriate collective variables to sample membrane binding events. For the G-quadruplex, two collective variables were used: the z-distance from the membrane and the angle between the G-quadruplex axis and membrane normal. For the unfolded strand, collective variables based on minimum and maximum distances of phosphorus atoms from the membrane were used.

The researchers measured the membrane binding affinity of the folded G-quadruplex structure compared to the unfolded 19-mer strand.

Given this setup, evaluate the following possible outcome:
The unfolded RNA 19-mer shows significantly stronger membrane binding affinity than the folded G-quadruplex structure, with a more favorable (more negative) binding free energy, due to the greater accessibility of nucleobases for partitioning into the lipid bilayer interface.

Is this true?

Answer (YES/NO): YES